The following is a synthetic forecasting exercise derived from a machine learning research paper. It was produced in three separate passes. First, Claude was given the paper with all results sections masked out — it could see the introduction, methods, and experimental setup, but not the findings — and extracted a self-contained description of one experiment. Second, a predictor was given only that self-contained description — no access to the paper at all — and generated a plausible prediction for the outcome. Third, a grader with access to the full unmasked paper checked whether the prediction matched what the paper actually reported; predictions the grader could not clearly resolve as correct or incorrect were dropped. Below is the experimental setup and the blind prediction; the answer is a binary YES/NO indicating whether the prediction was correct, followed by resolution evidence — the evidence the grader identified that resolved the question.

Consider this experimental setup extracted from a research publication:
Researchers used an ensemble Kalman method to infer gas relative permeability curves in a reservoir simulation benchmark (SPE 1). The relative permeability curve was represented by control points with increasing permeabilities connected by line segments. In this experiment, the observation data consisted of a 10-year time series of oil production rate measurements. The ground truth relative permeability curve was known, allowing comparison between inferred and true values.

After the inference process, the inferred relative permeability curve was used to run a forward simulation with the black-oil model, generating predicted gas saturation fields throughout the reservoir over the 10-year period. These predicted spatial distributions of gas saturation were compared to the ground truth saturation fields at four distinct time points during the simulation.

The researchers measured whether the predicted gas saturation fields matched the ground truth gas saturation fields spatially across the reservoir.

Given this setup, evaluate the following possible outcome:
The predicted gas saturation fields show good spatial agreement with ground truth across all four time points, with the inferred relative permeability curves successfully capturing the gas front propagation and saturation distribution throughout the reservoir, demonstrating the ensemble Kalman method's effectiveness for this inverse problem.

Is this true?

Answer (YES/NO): NO